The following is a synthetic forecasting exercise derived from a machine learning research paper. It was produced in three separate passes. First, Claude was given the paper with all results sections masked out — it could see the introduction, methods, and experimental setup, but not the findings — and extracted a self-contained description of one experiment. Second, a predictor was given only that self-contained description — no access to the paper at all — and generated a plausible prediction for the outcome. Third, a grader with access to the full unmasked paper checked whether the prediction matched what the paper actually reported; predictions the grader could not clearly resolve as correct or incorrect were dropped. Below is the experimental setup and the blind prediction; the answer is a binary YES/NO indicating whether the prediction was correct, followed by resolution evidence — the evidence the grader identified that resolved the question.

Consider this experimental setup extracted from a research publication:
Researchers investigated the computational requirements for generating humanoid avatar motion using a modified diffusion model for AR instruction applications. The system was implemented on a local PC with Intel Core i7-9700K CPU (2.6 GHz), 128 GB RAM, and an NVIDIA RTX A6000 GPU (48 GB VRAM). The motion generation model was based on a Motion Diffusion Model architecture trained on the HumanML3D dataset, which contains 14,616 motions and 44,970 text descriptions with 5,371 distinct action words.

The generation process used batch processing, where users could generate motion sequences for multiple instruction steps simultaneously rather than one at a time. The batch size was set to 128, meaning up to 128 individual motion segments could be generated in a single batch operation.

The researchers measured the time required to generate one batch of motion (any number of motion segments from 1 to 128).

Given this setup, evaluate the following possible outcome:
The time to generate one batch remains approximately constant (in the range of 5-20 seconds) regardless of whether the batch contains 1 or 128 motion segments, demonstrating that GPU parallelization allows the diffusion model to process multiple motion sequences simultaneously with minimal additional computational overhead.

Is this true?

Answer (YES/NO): NO